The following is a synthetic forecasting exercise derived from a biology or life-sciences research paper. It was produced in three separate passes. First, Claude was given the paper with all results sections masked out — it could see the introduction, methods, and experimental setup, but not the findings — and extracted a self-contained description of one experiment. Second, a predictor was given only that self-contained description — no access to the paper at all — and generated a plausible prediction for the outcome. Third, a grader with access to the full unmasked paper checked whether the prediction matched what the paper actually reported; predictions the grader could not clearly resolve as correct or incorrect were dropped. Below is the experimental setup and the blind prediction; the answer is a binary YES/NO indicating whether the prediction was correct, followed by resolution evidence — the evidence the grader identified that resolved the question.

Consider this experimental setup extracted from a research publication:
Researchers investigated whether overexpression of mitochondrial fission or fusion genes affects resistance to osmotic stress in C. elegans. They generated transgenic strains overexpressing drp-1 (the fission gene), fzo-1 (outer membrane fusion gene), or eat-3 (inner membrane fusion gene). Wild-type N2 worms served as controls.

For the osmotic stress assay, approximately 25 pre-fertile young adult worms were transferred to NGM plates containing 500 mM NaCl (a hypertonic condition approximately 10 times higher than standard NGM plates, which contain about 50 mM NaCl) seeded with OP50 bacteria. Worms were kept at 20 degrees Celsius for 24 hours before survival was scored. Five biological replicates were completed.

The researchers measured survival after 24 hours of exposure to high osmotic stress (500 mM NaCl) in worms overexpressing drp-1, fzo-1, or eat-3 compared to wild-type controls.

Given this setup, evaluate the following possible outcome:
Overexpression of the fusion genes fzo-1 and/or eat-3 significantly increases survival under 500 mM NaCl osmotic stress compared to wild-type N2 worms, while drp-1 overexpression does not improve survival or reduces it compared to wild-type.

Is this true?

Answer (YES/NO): NO